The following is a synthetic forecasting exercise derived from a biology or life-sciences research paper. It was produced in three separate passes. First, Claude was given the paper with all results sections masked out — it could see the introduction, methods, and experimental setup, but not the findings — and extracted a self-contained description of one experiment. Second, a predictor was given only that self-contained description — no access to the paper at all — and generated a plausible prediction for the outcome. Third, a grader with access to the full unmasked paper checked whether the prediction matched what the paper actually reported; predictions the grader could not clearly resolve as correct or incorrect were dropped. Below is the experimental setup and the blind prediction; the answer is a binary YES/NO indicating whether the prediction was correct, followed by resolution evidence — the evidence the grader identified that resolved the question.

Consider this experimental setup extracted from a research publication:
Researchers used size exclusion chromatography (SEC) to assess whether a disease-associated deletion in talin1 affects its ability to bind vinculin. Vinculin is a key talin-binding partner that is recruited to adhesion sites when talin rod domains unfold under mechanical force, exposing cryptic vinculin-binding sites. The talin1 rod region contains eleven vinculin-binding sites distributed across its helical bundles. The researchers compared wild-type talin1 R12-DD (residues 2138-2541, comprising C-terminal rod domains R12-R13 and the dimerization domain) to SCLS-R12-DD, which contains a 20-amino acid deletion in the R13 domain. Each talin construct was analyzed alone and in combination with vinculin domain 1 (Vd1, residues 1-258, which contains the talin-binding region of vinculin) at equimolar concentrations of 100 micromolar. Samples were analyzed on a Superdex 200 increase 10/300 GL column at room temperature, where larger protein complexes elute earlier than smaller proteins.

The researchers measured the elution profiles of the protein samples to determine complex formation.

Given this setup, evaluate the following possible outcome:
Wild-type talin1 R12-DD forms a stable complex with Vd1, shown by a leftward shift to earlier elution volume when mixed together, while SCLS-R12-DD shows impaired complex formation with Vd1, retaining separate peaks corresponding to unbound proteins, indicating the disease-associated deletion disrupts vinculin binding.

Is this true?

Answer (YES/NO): NO